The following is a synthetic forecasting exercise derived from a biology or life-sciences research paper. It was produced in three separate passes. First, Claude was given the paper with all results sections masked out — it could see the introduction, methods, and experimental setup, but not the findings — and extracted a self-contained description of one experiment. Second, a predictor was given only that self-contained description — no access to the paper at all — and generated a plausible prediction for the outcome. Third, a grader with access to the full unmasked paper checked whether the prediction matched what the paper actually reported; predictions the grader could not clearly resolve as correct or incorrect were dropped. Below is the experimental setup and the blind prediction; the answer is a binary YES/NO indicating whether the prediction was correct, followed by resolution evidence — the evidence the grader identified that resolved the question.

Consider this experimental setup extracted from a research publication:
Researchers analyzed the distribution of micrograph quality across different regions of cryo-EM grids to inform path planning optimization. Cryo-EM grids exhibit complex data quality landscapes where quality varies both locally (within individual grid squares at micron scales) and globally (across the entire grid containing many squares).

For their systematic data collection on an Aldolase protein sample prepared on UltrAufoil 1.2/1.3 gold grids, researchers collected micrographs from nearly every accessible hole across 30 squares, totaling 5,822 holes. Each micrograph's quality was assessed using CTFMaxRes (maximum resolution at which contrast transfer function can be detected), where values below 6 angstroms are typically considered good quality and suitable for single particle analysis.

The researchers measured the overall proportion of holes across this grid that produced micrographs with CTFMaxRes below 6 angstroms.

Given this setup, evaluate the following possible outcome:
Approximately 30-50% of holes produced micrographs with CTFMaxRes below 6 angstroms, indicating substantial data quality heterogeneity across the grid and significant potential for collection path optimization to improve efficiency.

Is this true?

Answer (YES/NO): NO